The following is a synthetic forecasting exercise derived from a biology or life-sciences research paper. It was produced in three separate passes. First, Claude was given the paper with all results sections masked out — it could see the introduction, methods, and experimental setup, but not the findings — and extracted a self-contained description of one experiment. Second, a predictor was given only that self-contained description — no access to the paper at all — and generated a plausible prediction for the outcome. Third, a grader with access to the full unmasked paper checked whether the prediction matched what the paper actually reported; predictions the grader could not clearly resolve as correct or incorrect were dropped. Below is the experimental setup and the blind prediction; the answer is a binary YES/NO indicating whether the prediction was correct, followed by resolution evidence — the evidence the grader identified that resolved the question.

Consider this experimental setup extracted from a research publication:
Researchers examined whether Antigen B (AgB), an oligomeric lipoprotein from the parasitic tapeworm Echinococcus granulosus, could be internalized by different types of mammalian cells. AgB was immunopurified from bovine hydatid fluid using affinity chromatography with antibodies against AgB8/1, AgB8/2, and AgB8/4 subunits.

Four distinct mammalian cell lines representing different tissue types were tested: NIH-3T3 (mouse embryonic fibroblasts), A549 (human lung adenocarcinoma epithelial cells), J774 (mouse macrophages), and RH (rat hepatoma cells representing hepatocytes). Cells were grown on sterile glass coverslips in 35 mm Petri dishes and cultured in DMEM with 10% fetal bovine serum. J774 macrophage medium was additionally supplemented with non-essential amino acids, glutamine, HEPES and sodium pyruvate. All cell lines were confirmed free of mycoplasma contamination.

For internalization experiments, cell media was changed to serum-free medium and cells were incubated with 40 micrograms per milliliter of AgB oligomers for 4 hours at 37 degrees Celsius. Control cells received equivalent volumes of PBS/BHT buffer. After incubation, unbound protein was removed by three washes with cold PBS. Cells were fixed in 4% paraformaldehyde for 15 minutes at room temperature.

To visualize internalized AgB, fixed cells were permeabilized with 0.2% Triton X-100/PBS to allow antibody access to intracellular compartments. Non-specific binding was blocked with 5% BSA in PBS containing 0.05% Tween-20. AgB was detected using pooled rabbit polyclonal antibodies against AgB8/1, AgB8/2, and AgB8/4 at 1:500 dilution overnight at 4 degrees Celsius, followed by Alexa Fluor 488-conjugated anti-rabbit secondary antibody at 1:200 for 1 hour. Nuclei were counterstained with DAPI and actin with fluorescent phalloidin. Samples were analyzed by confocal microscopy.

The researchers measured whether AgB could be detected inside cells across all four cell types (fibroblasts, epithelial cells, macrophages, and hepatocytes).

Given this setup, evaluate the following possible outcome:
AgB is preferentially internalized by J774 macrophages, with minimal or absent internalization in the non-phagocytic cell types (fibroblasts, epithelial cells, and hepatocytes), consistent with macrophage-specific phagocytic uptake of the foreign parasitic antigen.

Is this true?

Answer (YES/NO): NO